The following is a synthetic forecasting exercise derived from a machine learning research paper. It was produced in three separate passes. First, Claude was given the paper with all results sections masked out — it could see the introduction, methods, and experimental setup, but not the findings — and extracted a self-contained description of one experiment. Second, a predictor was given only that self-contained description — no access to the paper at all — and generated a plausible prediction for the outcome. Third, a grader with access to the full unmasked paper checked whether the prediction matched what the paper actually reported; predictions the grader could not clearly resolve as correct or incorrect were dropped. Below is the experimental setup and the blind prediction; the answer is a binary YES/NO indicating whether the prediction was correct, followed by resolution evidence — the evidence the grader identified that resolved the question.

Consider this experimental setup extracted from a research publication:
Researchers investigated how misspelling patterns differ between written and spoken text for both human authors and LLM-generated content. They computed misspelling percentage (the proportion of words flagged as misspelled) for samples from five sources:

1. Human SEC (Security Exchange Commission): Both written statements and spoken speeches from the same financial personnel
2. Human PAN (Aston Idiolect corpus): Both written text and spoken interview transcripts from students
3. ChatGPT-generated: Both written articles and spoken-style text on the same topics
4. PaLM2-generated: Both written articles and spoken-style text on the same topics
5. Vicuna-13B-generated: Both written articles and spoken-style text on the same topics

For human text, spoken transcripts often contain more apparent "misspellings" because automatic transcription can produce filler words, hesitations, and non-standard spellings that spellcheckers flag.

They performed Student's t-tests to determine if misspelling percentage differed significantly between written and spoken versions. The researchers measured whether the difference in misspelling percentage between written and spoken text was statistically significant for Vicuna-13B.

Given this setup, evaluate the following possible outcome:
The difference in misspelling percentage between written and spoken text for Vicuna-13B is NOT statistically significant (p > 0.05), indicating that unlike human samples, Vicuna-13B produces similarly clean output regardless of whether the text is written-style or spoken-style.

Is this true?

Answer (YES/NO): YES